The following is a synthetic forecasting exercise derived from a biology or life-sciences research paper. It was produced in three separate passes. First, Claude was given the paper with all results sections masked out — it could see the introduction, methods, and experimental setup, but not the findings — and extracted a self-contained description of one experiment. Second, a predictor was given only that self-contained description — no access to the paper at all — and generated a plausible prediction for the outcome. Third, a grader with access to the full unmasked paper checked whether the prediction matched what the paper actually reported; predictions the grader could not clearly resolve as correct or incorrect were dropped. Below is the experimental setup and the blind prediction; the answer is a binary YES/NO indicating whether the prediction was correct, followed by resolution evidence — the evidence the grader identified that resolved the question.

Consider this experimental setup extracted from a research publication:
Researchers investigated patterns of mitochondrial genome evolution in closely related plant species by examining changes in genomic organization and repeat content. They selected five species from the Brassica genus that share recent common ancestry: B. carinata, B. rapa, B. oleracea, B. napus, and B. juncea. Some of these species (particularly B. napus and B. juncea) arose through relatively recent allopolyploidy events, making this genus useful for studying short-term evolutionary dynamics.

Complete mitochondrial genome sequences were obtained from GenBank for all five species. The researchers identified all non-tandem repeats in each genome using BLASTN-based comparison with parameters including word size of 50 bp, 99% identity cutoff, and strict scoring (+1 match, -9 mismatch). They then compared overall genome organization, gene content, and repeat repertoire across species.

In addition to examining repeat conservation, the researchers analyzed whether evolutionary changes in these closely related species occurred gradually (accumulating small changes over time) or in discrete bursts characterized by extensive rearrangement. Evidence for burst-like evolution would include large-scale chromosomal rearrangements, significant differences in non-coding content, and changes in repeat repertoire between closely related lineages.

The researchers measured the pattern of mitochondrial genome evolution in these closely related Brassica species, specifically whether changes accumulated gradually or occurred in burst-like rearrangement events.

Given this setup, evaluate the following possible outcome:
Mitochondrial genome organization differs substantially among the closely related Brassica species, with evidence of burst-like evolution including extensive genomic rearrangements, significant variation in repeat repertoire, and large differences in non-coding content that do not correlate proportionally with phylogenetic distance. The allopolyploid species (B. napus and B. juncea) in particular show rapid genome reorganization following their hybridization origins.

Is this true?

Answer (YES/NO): NO